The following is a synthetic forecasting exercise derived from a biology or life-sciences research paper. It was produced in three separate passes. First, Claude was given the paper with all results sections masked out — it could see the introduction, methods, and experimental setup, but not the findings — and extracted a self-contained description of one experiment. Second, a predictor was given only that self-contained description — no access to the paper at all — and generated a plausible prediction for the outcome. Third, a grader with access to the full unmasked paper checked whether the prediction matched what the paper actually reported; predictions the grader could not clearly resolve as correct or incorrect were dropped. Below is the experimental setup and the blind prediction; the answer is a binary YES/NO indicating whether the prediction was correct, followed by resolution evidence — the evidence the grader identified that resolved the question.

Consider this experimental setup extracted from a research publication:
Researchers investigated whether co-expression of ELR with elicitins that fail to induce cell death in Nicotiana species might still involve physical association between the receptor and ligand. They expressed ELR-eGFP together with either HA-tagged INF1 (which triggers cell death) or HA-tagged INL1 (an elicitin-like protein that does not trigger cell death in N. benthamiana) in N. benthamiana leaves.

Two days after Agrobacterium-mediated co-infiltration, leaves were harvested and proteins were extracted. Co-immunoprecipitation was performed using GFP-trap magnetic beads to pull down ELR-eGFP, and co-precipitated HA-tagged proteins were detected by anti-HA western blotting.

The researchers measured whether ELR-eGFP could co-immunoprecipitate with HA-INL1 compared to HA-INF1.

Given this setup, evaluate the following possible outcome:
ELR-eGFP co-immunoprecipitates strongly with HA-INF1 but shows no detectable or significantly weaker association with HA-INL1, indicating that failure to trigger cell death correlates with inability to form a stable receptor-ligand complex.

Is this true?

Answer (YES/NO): YES